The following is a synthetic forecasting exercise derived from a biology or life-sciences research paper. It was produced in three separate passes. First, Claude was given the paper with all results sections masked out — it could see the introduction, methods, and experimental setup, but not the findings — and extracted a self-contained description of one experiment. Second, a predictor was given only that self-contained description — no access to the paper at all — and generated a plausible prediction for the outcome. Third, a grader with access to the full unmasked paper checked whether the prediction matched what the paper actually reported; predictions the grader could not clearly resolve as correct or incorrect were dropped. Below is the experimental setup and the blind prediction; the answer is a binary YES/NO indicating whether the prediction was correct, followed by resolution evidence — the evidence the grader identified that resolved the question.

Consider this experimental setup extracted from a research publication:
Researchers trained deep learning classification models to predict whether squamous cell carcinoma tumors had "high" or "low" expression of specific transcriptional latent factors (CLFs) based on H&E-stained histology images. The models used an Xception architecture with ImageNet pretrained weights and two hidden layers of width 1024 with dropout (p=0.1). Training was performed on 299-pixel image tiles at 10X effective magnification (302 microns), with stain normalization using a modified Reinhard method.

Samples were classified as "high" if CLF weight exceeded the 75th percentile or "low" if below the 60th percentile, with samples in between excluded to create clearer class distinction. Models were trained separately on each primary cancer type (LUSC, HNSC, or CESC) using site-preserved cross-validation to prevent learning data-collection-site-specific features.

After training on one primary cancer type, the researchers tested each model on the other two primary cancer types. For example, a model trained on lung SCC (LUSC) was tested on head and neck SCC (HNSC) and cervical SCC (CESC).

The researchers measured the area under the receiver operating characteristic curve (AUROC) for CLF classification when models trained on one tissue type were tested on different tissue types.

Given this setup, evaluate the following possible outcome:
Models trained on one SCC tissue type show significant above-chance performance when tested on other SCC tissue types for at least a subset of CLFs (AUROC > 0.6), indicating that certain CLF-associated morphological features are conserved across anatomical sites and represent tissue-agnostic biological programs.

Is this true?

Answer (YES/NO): YES